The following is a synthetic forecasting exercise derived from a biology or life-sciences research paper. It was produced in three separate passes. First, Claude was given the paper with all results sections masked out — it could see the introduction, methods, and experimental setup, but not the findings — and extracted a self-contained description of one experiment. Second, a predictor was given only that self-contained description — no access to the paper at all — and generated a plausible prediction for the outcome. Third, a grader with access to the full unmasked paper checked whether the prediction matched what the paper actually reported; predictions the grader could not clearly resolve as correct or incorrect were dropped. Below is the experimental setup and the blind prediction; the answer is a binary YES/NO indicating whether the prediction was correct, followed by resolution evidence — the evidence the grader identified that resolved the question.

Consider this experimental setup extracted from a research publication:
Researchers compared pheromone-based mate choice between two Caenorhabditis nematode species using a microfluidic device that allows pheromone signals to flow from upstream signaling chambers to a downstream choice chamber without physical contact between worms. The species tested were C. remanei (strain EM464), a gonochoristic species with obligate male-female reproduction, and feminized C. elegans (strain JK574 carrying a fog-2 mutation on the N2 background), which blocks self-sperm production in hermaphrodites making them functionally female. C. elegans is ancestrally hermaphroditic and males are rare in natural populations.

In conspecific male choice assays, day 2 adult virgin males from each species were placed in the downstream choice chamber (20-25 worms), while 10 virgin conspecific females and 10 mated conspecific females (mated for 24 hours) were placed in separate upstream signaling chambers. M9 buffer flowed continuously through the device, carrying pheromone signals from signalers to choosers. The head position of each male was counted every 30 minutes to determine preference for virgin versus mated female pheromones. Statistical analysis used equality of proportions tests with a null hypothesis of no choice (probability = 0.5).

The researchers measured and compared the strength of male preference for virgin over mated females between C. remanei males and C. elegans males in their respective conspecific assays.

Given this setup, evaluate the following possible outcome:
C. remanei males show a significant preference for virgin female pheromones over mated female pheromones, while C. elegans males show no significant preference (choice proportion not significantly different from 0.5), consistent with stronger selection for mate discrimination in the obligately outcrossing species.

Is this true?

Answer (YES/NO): NO